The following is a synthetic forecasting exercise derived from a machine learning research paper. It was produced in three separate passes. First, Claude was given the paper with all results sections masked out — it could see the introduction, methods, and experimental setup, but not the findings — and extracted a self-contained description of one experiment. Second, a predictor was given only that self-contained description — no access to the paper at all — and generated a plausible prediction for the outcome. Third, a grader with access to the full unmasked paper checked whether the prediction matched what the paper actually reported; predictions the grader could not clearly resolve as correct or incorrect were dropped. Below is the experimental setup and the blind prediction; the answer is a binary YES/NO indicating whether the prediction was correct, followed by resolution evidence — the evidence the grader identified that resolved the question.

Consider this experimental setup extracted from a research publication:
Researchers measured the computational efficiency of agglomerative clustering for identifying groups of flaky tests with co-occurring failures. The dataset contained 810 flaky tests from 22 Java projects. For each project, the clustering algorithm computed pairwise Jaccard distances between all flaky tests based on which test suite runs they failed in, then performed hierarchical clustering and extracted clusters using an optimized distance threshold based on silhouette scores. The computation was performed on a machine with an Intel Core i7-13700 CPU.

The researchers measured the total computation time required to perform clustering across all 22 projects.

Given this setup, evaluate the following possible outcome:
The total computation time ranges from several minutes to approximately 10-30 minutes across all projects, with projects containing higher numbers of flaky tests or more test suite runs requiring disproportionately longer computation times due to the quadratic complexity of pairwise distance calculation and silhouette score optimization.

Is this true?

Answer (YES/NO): NO